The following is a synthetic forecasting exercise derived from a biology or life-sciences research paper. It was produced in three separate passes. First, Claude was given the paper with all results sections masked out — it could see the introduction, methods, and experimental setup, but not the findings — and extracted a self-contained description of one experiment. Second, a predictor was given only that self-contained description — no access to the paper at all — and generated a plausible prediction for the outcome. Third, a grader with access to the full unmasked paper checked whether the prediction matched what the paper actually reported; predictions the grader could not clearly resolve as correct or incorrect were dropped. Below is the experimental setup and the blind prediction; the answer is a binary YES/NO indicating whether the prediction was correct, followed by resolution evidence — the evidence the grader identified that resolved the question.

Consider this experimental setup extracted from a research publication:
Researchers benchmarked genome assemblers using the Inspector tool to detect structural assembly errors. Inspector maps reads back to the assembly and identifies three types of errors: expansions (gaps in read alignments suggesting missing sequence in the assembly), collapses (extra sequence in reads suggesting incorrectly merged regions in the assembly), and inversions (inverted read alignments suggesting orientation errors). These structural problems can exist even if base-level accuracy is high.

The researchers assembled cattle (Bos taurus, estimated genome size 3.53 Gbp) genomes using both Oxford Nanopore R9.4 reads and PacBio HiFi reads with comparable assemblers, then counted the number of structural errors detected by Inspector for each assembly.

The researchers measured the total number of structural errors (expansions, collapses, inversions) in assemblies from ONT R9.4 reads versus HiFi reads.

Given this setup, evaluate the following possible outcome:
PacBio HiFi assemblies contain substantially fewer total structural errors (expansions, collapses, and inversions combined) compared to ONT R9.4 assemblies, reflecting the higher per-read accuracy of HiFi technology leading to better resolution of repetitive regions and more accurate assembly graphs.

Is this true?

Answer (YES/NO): YES